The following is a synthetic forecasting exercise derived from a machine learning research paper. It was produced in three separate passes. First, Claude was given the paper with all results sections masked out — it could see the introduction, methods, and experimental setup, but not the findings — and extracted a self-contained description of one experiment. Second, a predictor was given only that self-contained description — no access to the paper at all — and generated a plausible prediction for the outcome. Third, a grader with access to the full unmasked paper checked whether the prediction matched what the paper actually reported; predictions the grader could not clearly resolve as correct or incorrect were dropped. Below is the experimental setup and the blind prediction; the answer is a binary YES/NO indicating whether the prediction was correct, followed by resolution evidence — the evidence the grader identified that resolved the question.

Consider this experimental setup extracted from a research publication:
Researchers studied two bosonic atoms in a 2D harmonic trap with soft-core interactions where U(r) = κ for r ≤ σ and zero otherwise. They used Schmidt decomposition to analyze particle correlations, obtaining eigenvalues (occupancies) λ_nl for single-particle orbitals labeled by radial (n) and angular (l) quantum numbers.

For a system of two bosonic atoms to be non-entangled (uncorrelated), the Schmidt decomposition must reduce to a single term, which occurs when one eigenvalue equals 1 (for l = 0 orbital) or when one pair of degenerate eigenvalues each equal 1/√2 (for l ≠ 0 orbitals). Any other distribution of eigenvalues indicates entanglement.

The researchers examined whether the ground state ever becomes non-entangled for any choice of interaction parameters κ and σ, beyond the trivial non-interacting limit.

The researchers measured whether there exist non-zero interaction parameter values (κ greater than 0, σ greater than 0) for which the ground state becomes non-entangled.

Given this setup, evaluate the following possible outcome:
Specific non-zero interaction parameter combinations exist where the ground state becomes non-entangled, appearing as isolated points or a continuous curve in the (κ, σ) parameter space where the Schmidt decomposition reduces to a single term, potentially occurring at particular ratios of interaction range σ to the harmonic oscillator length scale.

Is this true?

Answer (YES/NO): NO